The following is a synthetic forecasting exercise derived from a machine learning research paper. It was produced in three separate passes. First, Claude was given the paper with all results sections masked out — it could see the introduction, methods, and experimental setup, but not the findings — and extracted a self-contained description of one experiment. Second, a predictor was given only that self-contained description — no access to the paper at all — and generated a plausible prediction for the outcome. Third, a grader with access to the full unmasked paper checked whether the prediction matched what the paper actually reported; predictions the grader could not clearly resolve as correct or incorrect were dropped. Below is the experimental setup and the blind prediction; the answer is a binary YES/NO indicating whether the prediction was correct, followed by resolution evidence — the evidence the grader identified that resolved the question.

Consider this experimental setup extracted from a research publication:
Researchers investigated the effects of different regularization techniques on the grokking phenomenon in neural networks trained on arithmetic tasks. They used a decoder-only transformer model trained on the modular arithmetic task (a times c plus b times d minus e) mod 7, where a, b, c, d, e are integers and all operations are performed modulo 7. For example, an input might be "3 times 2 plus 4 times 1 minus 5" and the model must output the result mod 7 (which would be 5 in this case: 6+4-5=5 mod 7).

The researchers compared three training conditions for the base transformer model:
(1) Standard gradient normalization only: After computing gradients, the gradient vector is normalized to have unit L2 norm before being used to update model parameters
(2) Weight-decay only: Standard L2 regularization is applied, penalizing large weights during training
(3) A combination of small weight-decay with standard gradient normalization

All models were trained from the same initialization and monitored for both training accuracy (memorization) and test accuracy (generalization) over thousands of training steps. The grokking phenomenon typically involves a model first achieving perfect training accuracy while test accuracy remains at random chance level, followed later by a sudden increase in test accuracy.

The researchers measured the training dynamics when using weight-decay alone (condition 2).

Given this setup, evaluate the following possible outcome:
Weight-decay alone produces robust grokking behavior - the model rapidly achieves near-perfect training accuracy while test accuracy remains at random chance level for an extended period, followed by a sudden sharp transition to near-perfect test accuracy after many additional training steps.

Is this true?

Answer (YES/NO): NO